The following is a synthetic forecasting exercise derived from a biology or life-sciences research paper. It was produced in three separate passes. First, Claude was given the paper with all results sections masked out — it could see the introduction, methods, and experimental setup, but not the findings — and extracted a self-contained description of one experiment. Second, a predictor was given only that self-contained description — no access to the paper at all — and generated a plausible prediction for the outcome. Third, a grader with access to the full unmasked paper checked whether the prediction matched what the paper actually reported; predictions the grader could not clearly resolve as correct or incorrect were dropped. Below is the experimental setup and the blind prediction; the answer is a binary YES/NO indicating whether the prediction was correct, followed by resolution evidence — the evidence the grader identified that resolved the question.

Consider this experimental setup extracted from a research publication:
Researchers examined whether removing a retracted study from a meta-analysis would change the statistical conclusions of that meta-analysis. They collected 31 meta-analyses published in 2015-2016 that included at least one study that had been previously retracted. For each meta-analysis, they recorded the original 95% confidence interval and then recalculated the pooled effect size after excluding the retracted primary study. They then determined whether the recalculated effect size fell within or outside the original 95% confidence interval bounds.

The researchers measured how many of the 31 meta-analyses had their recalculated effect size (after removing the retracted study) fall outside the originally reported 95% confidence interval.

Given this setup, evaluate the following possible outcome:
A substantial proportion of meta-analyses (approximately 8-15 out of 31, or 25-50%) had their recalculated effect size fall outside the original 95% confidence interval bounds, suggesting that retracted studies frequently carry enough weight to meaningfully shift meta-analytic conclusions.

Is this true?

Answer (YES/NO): NO